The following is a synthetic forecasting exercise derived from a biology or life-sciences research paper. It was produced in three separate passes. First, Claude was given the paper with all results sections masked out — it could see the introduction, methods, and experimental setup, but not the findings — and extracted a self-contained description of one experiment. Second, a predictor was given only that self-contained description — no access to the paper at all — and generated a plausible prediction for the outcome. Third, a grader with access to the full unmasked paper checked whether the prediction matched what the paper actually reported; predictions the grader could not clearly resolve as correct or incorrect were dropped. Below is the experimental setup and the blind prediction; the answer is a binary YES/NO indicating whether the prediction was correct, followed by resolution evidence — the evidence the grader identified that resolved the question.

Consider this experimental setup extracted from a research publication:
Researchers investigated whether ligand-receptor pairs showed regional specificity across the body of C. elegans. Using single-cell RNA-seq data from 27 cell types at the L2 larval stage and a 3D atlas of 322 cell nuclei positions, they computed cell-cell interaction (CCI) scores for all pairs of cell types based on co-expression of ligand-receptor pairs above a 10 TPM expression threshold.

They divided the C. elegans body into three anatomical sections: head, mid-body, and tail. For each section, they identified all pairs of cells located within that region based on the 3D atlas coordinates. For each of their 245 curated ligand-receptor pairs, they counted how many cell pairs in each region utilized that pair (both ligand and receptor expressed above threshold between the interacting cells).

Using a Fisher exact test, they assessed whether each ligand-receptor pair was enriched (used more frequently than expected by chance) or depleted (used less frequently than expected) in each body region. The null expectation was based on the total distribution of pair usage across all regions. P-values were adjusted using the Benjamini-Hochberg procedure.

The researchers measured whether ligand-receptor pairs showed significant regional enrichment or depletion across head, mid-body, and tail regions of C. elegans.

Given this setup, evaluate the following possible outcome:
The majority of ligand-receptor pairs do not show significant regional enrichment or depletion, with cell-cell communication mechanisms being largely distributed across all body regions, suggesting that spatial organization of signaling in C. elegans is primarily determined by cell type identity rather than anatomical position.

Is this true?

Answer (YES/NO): NO